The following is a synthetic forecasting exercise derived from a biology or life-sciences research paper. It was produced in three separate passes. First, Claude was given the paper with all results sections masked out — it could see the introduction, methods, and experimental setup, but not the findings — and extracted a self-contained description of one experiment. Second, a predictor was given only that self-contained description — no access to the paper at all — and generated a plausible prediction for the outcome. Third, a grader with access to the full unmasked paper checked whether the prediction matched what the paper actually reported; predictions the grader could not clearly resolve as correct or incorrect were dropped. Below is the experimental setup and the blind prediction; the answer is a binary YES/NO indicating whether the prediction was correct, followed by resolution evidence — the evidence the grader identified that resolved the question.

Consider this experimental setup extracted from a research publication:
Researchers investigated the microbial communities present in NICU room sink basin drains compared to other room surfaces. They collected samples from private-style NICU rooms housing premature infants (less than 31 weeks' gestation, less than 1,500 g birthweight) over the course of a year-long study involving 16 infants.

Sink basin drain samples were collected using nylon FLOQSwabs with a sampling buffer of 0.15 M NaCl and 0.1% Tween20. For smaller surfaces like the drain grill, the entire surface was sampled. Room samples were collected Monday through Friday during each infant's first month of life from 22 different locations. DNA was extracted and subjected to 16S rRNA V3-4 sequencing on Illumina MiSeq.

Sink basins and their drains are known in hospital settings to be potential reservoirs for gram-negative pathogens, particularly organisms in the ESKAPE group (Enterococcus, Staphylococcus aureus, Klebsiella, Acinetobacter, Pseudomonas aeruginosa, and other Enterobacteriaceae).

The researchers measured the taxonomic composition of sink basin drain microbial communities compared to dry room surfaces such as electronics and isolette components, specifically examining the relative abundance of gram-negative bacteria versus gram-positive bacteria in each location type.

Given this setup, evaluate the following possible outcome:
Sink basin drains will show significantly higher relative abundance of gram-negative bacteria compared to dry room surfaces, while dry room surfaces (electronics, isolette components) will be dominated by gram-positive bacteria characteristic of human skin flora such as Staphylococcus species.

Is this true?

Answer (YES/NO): NO